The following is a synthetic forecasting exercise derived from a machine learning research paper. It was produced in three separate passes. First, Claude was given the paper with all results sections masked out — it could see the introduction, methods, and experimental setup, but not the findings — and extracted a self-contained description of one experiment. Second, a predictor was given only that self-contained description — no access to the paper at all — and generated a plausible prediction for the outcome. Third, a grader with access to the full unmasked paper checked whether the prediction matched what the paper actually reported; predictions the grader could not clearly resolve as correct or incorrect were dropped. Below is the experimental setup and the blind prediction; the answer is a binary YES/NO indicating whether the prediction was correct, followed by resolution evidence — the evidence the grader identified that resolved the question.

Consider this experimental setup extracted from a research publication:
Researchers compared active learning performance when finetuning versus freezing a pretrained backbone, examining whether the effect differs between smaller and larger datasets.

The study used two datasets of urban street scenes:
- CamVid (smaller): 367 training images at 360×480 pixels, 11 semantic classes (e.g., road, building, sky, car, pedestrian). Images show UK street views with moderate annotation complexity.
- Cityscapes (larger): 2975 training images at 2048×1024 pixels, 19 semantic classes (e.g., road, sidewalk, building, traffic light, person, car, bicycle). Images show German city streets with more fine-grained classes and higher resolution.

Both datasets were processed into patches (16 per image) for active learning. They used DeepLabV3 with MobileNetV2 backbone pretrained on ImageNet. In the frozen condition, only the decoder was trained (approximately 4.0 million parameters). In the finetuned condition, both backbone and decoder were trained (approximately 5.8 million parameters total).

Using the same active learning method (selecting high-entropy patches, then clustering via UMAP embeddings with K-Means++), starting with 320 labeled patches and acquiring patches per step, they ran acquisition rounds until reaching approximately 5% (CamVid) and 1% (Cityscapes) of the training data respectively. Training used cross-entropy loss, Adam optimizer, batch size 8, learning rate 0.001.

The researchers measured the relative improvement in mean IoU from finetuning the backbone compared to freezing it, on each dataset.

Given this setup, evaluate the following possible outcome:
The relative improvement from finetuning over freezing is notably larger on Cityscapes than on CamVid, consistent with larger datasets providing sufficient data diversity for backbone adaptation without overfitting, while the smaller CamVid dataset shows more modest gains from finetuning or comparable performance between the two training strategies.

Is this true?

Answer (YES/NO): YES